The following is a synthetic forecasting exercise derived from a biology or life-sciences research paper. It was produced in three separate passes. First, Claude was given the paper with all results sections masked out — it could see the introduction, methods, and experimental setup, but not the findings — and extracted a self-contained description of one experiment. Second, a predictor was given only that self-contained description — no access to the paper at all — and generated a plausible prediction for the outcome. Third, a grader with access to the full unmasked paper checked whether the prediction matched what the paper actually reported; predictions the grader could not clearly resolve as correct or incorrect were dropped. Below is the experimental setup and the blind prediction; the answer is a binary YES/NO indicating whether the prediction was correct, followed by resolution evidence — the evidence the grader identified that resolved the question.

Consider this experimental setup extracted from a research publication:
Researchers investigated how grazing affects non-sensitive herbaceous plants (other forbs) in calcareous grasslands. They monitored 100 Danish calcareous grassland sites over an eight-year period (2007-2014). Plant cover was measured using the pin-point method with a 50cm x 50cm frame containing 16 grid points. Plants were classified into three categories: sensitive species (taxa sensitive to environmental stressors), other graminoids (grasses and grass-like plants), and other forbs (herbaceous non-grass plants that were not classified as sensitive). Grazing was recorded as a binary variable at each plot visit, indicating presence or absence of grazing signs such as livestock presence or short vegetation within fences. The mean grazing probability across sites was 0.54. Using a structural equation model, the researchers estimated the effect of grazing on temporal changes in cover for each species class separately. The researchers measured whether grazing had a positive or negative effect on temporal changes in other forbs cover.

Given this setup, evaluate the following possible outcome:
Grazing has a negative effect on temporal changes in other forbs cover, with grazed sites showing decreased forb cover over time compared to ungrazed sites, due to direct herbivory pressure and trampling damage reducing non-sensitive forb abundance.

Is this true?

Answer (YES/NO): NO